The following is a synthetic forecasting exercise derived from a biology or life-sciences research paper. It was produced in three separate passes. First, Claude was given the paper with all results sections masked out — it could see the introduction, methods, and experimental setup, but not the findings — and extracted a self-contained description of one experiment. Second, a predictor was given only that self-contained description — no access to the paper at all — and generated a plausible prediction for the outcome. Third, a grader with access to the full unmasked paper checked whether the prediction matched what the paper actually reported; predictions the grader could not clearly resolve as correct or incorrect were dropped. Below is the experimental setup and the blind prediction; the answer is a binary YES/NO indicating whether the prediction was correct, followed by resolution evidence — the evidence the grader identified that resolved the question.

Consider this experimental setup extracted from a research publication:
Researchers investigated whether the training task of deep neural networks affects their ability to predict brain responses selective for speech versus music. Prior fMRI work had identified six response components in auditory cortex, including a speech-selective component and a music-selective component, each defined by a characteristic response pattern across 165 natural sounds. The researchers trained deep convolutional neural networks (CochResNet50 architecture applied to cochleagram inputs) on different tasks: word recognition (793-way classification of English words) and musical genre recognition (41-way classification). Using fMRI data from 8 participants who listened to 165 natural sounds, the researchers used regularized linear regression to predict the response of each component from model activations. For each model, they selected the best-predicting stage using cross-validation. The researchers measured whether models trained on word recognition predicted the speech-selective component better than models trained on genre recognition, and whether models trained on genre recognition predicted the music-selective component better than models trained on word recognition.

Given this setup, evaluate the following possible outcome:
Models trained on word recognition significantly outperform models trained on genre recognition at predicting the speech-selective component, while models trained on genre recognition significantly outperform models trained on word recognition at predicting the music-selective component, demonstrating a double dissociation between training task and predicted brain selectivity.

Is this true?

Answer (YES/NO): NO